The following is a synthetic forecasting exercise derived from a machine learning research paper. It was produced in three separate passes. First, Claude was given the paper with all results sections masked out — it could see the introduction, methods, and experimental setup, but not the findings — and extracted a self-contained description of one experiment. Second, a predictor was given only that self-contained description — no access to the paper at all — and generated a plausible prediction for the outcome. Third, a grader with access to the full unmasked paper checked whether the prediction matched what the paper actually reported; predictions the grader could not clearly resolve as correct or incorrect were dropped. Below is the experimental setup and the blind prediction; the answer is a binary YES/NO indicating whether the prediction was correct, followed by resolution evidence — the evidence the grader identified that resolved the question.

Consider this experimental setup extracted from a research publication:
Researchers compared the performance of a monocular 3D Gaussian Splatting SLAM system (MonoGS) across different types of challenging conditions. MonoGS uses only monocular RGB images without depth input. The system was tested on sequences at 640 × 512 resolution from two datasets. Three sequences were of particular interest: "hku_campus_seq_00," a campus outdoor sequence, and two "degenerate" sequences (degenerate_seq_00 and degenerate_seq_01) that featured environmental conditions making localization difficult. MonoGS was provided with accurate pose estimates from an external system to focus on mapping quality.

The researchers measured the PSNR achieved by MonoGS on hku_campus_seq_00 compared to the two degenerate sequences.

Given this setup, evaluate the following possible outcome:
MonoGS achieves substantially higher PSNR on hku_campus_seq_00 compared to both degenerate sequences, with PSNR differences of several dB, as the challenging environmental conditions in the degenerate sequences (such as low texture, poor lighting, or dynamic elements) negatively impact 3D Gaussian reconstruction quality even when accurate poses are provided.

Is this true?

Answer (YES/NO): NO